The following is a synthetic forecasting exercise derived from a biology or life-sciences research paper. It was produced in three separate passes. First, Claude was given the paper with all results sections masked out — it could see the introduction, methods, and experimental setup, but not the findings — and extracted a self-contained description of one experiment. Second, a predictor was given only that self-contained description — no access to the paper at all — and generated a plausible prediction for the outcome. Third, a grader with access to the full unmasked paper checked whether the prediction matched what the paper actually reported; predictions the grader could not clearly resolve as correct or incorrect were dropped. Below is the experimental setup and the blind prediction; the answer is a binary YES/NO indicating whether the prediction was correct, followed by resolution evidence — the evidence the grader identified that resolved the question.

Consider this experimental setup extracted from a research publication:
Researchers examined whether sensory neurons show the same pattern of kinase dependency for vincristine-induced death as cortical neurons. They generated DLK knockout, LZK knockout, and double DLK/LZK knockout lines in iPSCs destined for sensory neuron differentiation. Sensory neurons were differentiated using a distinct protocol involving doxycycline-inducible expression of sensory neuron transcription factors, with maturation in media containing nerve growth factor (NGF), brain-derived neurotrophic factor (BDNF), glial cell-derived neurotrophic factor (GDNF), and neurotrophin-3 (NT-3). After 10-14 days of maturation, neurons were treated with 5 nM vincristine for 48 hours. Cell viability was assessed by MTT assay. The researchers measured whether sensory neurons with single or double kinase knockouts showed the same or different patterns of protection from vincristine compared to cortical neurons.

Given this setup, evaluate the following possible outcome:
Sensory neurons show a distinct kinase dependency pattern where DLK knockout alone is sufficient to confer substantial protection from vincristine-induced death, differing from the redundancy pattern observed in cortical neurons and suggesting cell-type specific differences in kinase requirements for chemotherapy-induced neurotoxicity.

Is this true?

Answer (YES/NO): NO